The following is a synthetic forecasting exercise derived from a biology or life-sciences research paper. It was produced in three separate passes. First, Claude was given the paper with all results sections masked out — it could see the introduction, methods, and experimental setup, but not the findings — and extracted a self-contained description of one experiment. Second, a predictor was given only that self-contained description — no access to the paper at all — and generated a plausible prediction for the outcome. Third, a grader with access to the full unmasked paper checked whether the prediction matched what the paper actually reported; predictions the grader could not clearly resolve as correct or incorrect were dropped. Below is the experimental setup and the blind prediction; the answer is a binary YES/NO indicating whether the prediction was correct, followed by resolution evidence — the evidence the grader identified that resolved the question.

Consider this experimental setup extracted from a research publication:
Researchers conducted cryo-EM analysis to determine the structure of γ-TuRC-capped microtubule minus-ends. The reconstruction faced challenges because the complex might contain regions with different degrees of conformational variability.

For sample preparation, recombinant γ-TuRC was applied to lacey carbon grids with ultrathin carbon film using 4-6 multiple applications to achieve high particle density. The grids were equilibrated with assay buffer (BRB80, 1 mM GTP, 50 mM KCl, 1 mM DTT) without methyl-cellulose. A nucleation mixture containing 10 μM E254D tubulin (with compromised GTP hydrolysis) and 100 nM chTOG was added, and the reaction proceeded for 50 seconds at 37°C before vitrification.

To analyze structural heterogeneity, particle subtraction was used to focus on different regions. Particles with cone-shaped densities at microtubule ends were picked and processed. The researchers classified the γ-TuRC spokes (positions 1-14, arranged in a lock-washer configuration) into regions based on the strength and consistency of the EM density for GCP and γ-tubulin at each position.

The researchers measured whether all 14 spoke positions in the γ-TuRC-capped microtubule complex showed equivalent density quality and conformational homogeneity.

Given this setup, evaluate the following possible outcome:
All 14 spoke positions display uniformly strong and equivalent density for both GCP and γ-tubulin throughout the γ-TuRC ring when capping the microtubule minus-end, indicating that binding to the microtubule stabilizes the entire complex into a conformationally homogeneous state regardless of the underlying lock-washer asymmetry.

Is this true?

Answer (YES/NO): NO